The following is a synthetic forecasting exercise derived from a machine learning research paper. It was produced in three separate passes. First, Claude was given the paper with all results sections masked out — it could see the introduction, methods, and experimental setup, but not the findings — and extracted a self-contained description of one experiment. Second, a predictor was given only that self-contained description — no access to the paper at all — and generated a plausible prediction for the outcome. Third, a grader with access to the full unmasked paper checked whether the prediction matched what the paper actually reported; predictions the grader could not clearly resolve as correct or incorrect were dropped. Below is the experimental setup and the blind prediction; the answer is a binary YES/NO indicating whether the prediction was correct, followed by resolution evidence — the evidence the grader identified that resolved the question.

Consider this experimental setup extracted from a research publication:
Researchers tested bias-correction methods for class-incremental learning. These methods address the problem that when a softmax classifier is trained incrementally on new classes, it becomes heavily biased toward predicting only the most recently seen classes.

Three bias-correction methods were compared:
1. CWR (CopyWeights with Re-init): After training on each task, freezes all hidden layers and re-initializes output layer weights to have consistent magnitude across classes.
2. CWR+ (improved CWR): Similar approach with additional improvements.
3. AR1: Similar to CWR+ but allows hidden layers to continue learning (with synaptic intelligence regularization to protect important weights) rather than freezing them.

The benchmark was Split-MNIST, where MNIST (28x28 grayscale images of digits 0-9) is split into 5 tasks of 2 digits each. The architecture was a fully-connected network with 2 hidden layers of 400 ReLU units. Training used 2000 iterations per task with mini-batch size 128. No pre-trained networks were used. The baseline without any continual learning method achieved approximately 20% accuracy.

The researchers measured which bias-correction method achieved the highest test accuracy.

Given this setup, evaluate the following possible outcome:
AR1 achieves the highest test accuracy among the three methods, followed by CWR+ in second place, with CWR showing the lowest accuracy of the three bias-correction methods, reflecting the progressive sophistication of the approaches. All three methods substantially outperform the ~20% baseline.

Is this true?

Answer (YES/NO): YES